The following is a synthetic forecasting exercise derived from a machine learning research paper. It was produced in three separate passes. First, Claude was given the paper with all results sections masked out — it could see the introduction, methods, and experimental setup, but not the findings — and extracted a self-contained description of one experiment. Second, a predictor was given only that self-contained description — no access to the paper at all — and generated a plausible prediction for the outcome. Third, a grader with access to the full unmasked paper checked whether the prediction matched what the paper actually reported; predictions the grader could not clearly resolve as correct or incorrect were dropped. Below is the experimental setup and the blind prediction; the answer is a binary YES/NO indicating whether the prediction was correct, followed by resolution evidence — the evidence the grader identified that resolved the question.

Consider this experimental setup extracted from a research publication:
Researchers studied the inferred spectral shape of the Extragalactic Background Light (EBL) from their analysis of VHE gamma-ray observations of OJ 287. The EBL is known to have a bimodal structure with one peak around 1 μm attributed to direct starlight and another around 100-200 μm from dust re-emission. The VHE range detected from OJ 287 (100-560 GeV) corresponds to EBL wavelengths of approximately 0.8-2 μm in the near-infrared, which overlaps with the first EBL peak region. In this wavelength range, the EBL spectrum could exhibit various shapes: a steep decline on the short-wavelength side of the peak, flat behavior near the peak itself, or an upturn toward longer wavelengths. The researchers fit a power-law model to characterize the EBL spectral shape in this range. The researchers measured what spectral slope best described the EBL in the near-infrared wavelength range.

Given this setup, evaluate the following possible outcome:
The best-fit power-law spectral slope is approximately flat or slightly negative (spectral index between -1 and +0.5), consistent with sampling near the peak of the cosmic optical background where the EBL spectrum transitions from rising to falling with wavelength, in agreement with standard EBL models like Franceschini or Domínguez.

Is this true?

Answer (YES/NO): NO